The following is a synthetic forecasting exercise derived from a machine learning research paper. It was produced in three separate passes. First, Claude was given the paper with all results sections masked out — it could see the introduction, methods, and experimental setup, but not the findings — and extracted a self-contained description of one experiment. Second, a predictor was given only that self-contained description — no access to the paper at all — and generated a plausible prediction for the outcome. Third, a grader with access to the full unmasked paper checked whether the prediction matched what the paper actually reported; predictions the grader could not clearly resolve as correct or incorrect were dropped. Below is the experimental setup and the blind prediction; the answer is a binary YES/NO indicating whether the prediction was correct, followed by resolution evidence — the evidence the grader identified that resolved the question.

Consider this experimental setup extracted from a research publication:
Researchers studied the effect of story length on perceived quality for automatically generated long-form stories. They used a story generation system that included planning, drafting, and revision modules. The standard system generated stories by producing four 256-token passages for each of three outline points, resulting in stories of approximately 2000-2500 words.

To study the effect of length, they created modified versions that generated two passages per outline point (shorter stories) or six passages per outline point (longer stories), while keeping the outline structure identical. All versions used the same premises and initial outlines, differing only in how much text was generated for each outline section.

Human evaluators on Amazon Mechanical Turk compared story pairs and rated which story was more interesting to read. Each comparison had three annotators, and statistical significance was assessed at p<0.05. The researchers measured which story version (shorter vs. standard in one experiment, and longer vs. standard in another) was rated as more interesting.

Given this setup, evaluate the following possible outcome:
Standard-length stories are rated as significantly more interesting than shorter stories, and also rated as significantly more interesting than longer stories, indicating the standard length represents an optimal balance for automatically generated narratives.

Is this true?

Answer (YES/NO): NO